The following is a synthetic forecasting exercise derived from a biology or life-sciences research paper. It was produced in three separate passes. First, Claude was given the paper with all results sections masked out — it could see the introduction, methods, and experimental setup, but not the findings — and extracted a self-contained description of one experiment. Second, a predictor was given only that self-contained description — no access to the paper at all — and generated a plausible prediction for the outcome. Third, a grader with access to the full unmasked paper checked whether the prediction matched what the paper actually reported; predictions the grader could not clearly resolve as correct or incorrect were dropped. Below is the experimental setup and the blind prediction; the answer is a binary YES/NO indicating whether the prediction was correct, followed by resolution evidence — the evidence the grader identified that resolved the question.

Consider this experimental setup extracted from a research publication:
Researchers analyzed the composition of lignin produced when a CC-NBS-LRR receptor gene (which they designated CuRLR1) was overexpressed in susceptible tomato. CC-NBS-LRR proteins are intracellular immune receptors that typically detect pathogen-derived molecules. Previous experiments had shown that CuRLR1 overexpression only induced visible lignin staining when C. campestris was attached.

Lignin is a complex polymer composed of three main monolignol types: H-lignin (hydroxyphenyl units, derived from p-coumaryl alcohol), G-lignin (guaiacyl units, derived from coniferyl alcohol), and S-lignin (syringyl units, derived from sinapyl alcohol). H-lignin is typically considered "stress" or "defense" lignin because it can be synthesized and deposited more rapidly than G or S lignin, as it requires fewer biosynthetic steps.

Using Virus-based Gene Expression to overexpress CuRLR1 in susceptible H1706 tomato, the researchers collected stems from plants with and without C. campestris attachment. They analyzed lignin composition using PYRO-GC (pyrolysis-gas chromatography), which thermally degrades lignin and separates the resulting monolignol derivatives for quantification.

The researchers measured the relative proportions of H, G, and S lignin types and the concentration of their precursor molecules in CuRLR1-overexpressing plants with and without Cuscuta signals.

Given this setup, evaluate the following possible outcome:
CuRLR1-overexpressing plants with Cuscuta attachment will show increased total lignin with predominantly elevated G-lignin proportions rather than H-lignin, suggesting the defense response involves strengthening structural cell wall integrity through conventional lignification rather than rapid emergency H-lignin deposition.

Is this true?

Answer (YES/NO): NO